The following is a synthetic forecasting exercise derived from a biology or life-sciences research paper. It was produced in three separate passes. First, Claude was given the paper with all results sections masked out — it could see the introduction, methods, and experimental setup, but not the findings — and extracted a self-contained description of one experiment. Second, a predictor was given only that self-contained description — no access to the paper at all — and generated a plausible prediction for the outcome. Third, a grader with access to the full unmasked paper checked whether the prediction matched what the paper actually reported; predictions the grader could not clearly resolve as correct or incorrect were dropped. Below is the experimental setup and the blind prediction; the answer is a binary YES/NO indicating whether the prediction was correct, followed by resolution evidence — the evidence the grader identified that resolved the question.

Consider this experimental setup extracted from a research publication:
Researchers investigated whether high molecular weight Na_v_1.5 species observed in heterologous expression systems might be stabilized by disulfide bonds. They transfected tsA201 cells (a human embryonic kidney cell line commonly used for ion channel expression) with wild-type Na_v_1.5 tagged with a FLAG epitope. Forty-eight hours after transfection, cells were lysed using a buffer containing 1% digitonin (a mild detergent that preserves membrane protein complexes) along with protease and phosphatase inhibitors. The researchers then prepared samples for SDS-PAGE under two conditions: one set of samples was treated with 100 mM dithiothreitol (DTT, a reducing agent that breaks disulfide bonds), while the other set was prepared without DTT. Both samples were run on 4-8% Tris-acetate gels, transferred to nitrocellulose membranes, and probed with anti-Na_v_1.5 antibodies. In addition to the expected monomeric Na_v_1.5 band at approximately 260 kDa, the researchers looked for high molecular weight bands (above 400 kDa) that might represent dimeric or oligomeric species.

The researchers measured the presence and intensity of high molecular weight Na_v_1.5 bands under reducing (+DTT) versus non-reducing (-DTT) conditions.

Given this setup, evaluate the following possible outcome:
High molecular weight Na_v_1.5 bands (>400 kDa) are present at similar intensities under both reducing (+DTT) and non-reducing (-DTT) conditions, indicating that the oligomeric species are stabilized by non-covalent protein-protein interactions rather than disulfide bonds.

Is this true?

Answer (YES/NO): NO